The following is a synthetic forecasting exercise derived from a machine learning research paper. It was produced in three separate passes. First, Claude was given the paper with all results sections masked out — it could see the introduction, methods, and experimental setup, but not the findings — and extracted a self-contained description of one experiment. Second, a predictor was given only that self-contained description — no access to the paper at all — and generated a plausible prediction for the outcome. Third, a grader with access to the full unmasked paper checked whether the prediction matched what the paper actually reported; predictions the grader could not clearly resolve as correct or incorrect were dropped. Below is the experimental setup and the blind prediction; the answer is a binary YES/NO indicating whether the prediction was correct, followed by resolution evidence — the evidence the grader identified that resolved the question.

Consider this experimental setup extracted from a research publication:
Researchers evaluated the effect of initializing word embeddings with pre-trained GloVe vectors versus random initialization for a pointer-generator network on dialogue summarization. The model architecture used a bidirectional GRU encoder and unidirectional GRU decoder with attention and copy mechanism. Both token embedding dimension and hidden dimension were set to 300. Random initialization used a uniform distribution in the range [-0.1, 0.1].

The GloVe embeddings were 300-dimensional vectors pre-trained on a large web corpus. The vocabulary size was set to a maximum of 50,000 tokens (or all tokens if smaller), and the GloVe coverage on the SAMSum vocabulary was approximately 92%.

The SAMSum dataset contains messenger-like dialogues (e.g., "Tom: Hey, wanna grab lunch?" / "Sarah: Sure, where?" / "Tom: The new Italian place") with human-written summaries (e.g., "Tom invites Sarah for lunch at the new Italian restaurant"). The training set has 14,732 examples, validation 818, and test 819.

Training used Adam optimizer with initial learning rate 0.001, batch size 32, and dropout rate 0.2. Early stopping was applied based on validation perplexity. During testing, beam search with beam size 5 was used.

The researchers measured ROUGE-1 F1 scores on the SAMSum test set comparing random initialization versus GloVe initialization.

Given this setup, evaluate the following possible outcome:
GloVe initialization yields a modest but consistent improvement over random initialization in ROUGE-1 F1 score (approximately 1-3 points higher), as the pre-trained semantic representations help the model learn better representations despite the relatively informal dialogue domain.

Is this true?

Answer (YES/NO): YES